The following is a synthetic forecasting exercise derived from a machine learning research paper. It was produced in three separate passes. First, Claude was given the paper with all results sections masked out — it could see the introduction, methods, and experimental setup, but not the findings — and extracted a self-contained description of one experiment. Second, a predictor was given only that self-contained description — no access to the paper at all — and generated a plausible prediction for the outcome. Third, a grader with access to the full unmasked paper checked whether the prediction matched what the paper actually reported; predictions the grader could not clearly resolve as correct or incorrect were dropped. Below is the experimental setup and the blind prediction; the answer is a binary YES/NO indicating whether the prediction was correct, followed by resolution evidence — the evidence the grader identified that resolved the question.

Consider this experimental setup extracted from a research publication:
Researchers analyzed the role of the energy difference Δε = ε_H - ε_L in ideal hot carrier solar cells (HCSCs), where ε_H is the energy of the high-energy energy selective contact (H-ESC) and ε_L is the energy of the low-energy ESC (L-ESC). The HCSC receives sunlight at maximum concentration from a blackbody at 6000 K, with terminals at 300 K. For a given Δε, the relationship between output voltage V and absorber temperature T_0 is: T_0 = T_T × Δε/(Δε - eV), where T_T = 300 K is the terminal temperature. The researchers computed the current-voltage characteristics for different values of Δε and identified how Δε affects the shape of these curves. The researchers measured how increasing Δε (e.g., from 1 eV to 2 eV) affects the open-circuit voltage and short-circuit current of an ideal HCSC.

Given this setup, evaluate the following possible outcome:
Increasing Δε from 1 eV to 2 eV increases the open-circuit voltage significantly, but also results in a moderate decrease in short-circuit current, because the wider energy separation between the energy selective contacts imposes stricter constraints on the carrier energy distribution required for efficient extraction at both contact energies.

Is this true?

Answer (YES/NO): NO